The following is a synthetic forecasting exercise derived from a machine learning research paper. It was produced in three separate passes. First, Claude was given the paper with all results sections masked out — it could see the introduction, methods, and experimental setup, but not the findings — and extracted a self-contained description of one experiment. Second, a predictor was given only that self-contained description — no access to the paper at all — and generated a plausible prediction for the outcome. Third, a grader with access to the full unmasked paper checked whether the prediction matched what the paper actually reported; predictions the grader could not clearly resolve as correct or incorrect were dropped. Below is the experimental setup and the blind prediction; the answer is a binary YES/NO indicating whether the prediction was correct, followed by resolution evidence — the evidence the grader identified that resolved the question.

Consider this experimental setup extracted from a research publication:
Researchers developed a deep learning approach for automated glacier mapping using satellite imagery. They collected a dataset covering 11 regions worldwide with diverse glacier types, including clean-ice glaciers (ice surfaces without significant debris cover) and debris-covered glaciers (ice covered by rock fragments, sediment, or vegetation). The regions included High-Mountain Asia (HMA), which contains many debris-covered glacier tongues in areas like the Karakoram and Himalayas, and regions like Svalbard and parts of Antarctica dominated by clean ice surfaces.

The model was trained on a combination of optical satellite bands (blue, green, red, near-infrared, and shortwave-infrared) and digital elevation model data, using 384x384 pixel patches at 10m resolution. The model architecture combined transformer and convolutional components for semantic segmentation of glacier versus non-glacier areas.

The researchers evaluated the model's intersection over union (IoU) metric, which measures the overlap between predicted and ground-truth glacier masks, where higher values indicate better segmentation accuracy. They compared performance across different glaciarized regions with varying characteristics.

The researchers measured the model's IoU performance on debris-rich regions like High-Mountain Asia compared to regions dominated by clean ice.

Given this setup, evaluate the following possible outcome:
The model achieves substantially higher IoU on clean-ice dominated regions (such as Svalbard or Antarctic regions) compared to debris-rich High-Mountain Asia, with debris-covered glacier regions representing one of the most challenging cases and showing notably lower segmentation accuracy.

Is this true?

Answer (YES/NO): YES